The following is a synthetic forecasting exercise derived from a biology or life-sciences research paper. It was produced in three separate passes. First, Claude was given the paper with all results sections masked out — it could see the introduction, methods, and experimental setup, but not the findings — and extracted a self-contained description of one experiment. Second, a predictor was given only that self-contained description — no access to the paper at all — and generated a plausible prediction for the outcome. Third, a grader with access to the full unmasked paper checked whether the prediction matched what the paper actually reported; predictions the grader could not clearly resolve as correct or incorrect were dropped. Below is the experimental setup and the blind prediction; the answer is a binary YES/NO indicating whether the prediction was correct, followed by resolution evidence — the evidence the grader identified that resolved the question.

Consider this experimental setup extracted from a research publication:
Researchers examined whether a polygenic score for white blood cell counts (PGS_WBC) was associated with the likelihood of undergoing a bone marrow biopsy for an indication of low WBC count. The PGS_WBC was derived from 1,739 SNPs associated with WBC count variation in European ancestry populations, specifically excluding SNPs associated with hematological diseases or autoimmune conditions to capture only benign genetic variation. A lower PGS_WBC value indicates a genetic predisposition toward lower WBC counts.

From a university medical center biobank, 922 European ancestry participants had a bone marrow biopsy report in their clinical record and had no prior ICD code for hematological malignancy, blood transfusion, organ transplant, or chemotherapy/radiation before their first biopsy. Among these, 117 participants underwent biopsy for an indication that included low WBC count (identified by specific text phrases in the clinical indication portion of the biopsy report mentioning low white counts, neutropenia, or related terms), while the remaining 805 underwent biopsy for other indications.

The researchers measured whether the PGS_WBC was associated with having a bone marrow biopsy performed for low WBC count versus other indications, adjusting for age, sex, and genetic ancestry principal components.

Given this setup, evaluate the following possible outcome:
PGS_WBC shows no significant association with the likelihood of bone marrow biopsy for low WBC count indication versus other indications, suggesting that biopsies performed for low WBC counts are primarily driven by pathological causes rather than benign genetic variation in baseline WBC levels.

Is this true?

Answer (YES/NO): NO